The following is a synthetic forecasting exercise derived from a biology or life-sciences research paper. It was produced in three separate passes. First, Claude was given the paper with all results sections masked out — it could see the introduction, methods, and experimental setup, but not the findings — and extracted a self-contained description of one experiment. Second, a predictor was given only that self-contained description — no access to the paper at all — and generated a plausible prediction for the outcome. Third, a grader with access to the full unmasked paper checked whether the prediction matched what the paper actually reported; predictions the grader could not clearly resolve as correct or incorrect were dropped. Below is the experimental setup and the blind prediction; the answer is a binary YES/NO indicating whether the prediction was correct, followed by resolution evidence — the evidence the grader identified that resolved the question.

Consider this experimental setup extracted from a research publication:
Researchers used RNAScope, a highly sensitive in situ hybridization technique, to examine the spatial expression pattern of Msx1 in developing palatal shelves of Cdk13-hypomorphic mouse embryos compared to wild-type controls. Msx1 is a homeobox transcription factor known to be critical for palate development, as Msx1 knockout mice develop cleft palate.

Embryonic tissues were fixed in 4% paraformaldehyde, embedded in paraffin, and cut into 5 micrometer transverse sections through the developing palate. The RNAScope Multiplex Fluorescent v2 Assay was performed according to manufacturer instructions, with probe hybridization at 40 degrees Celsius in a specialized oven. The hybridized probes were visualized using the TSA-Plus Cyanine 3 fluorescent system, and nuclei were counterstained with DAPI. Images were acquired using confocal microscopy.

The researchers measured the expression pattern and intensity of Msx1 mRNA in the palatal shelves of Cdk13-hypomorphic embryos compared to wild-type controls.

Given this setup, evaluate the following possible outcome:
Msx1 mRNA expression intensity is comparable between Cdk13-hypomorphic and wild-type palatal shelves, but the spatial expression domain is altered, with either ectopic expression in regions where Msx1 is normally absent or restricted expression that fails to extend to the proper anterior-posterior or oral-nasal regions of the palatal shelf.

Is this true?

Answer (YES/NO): NO